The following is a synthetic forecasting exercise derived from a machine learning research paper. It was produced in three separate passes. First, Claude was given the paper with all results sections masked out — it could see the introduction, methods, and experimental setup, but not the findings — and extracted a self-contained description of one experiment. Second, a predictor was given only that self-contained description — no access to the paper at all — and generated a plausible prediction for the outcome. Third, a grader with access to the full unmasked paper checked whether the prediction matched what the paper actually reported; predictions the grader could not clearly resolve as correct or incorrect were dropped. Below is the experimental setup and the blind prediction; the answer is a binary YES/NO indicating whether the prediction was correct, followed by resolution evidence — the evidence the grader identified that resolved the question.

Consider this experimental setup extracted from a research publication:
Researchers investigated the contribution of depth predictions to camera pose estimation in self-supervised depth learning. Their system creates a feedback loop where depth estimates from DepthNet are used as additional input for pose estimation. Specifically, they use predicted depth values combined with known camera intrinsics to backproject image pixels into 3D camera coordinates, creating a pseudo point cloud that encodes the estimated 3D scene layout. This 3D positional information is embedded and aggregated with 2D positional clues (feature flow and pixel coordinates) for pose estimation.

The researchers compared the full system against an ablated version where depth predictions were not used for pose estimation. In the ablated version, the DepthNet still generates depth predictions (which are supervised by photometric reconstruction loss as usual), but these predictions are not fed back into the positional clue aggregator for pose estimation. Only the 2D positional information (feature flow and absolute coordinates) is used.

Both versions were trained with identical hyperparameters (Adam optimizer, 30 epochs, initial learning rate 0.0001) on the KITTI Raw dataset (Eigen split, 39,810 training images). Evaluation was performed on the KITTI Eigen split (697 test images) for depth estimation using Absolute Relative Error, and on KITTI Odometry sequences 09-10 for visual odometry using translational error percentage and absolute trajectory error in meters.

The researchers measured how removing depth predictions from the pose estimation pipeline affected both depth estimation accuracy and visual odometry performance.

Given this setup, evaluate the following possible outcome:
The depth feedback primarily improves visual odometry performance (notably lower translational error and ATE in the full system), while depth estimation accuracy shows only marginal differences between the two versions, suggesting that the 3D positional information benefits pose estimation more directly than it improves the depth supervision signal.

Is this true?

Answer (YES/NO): YES